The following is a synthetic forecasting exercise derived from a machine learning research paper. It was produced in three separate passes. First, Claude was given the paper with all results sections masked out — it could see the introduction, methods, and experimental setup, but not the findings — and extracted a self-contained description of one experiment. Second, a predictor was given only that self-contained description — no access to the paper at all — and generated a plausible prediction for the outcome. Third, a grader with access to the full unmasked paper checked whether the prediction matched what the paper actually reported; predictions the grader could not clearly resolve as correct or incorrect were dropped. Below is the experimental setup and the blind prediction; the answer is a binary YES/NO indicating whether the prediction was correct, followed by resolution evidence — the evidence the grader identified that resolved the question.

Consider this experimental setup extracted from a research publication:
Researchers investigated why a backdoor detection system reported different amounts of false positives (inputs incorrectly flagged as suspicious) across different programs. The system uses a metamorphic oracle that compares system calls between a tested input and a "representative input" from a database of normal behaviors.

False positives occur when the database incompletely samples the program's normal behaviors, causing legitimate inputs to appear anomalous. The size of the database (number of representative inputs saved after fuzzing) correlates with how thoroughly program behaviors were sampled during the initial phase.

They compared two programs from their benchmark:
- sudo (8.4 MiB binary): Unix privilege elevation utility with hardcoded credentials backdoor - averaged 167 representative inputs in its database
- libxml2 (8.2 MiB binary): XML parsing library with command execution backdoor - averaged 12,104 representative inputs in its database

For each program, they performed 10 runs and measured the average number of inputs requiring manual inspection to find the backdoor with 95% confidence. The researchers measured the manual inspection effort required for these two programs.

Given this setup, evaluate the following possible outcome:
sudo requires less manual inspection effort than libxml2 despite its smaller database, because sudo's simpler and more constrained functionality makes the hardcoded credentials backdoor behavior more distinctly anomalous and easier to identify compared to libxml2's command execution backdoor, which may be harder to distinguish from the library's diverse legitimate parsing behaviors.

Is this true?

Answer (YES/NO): YES